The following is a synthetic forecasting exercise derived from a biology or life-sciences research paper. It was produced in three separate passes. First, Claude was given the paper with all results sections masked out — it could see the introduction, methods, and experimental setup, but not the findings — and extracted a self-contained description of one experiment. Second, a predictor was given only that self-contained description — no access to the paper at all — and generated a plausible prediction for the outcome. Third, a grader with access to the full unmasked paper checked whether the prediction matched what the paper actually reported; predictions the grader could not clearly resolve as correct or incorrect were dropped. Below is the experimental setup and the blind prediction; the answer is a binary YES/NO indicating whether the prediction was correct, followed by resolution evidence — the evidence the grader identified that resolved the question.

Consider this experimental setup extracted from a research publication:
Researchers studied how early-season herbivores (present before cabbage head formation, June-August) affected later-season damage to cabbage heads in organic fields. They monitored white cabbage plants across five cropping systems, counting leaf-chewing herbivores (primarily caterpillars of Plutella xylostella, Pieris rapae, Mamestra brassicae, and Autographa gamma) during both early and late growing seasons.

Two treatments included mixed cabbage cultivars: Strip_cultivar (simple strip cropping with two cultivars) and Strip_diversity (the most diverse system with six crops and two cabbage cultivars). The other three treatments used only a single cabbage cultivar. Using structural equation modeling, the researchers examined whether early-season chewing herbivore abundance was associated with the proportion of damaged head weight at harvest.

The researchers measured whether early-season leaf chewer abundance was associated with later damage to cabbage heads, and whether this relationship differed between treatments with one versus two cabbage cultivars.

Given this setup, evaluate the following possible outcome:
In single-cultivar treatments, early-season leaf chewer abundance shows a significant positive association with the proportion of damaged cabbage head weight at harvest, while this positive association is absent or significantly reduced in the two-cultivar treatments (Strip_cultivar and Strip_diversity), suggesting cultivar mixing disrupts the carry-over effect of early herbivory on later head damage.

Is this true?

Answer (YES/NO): NO